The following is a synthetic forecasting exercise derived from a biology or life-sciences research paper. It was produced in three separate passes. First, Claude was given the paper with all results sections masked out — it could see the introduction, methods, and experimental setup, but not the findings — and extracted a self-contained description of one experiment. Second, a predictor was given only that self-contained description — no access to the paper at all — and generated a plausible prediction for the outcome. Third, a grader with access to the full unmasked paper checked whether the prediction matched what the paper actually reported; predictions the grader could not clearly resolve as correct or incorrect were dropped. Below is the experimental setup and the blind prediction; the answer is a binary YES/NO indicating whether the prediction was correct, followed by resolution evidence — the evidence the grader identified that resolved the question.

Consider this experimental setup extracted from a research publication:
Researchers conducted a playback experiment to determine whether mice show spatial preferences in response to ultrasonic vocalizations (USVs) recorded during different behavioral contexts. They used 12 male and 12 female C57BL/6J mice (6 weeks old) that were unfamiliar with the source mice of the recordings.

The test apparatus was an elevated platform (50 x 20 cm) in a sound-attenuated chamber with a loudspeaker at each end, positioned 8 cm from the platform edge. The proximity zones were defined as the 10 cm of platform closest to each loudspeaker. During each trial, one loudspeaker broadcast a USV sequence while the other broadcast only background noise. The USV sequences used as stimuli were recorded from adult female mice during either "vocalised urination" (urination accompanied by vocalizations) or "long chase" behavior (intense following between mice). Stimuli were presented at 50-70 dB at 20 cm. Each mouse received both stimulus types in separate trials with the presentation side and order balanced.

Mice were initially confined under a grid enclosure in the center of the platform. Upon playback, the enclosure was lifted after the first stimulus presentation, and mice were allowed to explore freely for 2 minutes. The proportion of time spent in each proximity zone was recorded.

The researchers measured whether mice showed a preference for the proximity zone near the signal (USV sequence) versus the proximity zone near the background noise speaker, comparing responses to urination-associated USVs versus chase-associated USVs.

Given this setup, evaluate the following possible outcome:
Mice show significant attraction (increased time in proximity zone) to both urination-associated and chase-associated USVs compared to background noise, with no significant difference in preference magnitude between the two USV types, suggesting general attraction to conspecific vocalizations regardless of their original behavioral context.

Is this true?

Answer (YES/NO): NO